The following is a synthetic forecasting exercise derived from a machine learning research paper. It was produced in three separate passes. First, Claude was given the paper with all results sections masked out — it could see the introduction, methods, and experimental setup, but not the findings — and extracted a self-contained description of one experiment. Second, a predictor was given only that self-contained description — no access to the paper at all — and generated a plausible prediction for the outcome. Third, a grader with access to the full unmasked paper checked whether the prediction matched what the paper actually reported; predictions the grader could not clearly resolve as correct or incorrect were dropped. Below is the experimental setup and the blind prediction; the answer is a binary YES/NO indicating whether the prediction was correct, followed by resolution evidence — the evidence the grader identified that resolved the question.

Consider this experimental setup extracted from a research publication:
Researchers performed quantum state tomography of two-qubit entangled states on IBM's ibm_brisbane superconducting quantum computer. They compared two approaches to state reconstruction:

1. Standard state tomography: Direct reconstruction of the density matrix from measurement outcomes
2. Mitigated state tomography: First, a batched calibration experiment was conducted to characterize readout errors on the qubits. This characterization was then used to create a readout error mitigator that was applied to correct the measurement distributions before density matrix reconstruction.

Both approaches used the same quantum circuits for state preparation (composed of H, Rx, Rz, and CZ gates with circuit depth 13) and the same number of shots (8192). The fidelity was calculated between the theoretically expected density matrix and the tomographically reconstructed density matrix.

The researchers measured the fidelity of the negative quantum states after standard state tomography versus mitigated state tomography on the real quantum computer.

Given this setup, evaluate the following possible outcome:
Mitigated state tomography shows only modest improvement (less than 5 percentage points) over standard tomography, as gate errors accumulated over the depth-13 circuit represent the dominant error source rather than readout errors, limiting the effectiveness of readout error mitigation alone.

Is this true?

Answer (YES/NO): NO